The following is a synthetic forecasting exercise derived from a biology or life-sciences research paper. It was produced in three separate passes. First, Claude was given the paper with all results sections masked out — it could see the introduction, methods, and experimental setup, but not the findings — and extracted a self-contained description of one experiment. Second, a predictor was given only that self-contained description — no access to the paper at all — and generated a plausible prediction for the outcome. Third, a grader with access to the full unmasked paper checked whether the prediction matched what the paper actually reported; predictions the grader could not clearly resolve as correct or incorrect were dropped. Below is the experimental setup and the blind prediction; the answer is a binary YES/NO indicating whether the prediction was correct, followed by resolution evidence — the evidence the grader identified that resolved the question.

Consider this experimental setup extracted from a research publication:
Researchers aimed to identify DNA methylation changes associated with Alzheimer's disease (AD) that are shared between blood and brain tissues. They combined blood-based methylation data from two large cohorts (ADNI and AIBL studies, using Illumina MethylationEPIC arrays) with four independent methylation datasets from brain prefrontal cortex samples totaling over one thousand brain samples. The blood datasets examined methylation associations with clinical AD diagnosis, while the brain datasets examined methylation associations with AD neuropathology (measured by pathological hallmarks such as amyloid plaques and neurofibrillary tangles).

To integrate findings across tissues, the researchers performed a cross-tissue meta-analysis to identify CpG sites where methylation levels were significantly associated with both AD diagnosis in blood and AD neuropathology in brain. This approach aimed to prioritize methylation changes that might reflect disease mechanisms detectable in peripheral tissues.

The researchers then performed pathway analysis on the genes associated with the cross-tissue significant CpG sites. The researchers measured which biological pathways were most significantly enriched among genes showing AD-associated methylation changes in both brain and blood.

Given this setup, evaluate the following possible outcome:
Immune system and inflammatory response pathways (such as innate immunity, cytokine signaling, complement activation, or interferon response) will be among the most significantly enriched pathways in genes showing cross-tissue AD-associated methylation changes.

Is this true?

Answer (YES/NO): YES